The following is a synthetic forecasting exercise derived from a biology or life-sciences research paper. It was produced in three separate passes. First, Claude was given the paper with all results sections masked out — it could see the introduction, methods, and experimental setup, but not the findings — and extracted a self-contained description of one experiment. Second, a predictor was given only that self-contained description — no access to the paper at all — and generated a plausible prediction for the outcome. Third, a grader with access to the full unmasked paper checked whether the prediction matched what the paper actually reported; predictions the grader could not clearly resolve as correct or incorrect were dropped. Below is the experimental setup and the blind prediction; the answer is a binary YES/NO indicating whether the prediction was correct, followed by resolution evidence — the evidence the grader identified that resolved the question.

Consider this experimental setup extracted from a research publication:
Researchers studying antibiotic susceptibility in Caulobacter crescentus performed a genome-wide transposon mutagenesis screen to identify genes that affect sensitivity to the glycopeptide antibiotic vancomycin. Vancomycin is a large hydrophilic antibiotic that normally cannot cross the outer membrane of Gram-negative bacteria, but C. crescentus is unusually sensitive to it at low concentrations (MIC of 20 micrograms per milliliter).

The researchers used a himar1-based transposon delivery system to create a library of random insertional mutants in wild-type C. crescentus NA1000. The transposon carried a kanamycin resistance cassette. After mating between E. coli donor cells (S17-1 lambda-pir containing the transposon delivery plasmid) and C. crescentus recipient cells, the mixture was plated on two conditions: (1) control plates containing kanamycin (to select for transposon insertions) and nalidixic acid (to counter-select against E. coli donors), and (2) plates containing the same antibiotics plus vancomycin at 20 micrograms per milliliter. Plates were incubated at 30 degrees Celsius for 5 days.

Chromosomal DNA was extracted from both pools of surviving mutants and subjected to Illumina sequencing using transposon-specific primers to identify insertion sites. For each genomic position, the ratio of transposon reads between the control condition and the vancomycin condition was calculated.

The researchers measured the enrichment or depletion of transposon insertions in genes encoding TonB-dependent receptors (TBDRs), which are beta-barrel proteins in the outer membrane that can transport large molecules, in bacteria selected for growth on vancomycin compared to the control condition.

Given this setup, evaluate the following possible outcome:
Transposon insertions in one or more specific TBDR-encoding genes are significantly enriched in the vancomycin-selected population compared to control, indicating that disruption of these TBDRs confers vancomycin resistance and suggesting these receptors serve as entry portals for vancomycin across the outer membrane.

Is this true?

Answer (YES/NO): YES